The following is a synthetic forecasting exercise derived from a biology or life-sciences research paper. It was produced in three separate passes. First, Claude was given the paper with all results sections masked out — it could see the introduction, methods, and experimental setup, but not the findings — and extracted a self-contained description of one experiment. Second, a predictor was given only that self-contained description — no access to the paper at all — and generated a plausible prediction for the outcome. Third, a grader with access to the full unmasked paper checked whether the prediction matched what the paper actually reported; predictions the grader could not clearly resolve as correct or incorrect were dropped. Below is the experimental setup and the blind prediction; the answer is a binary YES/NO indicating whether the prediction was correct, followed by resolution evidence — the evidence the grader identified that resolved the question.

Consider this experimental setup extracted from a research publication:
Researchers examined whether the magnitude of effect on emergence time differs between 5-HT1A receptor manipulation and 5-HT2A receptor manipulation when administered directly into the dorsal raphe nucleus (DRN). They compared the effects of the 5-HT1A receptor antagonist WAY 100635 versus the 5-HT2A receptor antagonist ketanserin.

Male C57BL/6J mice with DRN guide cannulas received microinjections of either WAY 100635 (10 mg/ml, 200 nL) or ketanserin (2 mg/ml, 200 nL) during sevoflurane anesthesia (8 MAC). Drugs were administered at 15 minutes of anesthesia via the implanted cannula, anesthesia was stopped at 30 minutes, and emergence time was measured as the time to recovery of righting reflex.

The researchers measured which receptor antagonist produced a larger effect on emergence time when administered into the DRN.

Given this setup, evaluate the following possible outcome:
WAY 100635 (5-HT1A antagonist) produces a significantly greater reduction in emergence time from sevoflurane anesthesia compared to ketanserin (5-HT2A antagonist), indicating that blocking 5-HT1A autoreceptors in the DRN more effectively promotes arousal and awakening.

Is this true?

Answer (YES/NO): NO